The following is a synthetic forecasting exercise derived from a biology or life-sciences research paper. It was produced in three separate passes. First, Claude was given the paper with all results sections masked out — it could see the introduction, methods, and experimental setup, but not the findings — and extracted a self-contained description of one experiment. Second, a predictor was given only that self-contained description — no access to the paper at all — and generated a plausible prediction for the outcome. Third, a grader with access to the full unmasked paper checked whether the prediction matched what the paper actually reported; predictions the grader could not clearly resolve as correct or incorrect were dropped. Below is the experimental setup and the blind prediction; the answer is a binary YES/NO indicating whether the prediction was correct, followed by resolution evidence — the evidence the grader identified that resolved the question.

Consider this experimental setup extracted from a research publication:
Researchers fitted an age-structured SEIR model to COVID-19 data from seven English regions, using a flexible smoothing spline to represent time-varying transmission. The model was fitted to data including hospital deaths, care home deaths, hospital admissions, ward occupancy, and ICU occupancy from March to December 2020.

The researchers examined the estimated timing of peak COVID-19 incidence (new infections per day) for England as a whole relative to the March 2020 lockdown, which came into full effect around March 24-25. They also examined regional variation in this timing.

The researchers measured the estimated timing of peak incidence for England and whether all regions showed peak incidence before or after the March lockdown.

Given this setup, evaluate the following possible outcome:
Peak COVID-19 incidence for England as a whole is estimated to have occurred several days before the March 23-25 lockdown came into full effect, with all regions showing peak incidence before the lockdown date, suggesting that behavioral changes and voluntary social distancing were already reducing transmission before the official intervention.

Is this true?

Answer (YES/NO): YES